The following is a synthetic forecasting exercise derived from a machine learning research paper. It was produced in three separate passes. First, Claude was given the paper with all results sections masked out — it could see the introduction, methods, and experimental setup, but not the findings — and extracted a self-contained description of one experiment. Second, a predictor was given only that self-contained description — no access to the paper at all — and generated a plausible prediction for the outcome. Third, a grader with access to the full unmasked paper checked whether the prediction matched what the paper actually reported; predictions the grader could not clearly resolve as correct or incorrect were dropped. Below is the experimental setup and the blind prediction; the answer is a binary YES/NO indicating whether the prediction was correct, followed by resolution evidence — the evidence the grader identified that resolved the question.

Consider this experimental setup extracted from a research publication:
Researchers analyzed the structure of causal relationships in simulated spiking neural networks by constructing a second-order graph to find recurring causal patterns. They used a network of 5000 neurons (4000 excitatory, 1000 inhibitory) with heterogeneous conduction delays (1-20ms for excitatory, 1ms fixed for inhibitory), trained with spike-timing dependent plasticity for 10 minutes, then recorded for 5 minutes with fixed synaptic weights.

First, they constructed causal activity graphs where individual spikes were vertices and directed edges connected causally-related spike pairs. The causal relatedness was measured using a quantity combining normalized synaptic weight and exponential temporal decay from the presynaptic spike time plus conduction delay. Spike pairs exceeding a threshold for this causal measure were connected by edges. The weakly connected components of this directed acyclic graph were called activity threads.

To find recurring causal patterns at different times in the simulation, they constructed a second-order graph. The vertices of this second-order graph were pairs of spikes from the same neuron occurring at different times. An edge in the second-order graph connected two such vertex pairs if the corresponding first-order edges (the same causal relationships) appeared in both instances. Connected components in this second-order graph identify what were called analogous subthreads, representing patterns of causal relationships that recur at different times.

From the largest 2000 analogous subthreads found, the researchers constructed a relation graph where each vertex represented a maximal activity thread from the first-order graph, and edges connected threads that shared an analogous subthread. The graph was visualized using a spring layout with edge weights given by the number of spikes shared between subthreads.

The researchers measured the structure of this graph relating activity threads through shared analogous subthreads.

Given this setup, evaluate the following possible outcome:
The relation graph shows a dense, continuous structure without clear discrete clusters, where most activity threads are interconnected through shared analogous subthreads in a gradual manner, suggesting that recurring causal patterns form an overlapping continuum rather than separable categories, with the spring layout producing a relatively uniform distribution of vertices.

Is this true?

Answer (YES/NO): NO